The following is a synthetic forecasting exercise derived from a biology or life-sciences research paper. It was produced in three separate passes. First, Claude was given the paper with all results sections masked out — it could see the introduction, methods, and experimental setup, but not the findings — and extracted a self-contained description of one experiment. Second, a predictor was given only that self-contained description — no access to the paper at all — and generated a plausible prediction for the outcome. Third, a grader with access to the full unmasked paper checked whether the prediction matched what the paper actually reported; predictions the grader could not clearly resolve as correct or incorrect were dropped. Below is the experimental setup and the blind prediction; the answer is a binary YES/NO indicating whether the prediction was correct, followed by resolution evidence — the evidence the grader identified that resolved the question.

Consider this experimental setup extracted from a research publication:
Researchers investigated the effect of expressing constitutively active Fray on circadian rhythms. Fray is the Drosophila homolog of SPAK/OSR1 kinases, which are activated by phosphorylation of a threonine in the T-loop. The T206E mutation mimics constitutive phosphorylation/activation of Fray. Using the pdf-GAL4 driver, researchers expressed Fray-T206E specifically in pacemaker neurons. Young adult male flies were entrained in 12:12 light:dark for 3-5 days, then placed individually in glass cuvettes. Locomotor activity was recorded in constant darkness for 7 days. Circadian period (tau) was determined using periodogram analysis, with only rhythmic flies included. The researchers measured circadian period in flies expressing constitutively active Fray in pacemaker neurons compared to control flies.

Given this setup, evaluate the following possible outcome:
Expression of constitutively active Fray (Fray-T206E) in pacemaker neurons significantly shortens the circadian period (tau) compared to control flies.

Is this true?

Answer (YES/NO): NO